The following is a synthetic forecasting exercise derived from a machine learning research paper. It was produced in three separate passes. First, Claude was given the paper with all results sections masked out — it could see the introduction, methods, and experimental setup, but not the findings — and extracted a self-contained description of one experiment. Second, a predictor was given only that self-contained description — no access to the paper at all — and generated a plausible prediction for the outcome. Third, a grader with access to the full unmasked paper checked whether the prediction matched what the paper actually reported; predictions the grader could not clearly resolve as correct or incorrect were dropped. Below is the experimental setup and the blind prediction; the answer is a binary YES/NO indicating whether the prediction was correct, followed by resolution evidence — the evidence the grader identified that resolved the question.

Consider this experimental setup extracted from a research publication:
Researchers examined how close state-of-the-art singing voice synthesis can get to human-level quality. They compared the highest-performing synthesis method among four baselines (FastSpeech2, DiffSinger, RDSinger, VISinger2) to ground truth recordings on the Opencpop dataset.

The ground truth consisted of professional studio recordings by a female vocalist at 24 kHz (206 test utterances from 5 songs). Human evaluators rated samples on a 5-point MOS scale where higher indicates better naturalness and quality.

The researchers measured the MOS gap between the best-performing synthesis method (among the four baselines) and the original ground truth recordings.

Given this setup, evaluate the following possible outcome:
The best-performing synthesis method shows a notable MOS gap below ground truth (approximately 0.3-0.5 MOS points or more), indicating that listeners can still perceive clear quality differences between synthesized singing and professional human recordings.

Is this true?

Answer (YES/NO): YES